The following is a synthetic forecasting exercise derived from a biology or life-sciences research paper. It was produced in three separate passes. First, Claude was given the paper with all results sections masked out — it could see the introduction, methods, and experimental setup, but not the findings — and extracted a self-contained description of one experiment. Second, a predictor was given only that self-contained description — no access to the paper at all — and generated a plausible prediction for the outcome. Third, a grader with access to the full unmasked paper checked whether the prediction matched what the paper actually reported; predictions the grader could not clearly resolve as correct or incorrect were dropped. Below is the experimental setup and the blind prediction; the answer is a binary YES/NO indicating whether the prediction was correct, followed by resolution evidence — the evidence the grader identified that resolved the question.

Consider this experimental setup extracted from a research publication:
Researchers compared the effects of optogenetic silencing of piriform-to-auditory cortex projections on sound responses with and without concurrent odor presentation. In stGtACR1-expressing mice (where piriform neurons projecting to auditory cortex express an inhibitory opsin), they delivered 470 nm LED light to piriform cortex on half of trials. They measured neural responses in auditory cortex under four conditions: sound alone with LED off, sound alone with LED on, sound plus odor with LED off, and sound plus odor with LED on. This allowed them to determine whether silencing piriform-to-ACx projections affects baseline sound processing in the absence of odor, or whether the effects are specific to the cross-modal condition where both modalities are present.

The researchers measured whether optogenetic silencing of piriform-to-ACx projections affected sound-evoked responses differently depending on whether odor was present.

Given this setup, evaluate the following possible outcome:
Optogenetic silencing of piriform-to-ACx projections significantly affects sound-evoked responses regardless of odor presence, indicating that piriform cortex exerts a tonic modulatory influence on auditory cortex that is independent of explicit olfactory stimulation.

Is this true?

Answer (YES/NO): NO